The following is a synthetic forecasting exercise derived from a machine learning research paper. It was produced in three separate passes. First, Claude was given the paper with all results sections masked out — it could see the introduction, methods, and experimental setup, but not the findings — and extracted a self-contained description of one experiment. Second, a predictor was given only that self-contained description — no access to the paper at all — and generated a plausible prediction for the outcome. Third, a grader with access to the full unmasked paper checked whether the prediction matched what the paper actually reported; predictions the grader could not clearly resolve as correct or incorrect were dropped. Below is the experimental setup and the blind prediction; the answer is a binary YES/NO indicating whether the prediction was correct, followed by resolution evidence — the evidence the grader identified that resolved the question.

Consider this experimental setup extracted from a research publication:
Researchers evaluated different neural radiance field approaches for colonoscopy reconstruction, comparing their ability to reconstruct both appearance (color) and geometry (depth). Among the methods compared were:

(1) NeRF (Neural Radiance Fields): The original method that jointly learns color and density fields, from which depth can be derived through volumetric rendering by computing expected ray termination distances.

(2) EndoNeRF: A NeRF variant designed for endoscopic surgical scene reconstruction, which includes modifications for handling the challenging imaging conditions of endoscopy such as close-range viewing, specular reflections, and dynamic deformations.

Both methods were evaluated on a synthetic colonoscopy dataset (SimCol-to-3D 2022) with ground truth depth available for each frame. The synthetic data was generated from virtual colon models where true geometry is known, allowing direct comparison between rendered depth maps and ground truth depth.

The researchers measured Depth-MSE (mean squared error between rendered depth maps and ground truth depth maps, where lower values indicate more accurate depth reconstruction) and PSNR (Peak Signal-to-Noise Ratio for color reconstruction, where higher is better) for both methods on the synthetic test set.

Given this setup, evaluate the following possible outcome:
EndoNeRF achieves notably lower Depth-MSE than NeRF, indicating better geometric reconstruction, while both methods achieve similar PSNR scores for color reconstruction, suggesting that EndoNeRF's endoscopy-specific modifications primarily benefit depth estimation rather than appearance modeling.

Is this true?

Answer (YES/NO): NO